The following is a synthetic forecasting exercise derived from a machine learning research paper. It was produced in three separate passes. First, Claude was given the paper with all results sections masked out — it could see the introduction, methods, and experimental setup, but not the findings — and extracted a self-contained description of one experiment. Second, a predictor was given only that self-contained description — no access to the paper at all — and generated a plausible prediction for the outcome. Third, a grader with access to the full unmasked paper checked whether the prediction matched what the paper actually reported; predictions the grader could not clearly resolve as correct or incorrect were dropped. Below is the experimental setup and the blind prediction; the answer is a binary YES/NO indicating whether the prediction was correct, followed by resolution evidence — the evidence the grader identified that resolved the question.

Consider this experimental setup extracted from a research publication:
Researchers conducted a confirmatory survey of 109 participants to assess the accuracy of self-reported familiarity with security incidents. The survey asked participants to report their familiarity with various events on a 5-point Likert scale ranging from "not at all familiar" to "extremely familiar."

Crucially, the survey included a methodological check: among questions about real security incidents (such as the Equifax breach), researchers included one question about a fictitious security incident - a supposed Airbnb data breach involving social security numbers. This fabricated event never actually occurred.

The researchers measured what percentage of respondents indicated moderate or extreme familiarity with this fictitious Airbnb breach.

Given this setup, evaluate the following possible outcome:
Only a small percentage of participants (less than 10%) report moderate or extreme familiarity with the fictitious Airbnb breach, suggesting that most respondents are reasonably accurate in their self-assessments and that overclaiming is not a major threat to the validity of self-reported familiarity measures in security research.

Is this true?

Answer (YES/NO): YES